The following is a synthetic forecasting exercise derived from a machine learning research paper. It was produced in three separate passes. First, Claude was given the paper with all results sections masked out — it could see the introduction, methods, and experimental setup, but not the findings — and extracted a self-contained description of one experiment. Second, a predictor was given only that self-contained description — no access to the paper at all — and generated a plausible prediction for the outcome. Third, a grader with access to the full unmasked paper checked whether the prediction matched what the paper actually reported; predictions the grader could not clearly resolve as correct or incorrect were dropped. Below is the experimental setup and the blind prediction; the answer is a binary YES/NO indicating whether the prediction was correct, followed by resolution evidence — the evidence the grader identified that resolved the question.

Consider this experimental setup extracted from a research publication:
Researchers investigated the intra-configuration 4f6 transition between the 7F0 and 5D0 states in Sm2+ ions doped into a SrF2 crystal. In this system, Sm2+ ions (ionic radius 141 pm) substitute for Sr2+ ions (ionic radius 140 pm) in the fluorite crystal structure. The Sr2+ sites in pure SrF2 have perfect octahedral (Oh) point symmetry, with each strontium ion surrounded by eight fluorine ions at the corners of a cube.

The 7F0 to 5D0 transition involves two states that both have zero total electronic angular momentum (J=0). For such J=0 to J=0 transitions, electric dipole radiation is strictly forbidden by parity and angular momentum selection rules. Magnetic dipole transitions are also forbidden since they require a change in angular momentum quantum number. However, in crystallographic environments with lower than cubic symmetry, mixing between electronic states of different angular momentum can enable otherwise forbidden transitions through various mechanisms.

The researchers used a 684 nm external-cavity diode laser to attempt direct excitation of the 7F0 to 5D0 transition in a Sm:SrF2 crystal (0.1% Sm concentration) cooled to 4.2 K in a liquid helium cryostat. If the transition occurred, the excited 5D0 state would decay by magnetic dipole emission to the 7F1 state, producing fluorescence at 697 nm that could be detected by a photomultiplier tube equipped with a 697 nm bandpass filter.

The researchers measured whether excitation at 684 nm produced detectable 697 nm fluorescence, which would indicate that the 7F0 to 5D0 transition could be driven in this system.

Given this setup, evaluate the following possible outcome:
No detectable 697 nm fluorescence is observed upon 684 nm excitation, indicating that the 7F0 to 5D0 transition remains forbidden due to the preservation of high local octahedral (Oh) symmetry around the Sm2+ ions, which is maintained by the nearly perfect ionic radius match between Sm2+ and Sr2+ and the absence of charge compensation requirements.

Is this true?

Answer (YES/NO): NO